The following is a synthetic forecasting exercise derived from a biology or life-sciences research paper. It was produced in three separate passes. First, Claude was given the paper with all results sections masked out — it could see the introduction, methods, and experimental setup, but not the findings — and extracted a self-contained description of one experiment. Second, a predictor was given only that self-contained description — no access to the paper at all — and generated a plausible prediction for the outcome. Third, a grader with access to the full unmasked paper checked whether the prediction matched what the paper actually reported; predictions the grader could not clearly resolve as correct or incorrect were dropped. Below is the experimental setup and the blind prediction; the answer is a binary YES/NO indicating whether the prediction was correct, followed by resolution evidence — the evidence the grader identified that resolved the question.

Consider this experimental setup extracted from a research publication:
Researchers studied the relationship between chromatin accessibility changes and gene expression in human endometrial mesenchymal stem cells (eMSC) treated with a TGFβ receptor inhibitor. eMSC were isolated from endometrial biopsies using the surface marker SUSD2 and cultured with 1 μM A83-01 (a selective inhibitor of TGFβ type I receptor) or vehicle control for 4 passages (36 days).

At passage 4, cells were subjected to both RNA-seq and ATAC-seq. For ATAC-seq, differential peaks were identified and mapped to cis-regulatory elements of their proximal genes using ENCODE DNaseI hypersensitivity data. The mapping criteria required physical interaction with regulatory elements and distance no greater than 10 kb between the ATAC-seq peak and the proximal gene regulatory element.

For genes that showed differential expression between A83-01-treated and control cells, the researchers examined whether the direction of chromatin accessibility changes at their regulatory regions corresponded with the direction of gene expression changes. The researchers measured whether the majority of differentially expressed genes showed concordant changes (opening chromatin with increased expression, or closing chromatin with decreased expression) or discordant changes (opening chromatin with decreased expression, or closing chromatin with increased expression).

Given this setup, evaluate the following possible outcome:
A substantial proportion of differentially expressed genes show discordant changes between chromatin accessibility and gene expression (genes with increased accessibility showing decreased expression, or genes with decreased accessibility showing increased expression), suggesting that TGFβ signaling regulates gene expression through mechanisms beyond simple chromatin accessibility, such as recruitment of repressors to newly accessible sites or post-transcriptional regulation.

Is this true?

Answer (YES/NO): NO